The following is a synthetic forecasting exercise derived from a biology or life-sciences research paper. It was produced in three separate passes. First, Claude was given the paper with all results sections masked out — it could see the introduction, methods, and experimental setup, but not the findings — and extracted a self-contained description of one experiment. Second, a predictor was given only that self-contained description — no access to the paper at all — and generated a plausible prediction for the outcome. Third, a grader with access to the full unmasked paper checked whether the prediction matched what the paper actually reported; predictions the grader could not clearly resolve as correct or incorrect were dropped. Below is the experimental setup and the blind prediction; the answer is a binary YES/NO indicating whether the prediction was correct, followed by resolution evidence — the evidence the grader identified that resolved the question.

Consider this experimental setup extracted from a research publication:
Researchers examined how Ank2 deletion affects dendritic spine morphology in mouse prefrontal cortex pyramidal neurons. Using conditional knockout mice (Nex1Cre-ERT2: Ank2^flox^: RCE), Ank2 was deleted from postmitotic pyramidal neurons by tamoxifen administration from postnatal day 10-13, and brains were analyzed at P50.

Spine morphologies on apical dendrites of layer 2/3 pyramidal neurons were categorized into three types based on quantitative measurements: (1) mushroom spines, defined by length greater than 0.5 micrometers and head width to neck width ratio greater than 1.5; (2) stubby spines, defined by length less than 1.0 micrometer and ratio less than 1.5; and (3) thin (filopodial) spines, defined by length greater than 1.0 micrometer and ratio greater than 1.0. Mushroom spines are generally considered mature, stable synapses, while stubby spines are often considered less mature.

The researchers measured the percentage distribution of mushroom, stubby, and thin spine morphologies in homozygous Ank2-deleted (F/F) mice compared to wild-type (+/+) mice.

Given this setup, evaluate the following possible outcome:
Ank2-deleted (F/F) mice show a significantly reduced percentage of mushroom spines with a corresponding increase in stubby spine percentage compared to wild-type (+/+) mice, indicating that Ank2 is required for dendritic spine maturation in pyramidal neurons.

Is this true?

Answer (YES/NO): YES